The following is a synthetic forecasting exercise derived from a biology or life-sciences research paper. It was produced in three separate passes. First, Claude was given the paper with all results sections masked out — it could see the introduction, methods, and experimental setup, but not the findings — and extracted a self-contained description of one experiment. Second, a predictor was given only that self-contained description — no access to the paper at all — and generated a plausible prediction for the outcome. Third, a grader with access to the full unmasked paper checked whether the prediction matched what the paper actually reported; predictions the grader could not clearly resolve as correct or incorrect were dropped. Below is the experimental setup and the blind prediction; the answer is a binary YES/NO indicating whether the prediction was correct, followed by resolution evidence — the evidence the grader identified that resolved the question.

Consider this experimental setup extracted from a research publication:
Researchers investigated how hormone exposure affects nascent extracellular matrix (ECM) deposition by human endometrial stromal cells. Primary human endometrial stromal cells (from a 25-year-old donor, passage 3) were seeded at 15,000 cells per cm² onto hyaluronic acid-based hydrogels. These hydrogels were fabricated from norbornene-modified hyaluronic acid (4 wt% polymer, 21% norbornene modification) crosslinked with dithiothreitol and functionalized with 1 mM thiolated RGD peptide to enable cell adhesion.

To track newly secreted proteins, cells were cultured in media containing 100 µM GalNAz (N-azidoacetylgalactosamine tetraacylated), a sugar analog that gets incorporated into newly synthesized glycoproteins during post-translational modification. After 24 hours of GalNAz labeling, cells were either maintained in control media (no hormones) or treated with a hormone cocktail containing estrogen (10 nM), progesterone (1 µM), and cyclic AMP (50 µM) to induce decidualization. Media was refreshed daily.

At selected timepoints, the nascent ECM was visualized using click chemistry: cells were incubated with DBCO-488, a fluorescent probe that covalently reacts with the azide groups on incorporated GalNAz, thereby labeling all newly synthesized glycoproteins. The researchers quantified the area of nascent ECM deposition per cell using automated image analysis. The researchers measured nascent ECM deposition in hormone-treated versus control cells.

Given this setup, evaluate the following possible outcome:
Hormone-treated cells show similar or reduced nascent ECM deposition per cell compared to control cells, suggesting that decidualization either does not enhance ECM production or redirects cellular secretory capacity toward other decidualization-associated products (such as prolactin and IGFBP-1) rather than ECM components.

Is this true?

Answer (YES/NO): NO